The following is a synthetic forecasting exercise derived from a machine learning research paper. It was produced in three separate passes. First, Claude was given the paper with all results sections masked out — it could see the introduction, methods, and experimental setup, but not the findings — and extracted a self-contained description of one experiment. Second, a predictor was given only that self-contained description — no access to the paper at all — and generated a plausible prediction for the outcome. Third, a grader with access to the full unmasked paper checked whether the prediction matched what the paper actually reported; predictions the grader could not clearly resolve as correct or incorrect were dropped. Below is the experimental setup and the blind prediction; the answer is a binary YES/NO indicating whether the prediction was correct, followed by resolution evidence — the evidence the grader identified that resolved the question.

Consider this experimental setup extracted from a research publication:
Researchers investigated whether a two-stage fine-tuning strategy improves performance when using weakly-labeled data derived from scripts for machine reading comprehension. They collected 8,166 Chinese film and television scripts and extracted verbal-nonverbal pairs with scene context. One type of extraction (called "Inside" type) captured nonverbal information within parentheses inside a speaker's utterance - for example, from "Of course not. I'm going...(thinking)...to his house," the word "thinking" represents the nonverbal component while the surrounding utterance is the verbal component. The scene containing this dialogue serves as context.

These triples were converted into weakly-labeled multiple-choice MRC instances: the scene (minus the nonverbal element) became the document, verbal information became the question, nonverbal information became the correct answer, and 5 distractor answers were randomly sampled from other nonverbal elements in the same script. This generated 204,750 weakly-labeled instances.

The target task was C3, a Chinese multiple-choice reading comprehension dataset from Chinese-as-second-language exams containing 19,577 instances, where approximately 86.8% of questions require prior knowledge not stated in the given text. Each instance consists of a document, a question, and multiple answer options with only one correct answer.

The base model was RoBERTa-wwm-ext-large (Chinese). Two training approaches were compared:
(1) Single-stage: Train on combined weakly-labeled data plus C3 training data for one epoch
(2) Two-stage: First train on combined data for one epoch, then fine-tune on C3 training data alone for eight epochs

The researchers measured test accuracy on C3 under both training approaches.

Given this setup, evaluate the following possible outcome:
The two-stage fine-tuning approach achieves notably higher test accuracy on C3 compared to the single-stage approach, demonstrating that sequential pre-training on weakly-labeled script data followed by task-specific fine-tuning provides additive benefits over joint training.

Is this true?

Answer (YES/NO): YES